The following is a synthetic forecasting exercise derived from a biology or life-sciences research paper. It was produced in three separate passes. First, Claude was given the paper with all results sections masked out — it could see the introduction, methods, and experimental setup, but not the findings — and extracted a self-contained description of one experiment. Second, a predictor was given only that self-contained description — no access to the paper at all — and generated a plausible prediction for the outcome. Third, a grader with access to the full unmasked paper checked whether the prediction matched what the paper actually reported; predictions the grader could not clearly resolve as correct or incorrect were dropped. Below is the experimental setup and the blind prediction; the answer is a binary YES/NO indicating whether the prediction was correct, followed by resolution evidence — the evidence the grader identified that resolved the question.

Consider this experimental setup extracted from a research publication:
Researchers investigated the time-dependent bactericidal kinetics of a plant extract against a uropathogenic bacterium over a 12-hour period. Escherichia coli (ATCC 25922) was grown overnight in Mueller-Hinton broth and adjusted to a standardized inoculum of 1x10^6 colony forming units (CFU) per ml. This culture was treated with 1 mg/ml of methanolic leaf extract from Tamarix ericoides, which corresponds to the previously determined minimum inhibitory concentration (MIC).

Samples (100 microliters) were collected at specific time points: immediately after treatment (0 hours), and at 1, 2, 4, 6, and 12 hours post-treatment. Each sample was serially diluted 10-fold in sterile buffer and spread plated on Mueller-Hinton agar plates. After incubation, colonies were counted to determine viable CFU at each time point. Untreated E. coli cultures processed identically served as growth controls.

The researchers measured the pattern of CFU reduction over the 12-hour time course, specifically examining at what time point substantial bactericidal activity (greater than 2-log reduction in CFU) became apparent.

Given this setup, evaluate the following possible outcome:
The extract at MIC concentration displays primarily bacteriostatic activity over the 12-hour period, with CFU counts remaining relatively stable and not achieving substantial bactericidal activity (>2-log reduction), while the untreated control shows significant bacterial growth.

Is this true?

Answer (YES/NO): NO